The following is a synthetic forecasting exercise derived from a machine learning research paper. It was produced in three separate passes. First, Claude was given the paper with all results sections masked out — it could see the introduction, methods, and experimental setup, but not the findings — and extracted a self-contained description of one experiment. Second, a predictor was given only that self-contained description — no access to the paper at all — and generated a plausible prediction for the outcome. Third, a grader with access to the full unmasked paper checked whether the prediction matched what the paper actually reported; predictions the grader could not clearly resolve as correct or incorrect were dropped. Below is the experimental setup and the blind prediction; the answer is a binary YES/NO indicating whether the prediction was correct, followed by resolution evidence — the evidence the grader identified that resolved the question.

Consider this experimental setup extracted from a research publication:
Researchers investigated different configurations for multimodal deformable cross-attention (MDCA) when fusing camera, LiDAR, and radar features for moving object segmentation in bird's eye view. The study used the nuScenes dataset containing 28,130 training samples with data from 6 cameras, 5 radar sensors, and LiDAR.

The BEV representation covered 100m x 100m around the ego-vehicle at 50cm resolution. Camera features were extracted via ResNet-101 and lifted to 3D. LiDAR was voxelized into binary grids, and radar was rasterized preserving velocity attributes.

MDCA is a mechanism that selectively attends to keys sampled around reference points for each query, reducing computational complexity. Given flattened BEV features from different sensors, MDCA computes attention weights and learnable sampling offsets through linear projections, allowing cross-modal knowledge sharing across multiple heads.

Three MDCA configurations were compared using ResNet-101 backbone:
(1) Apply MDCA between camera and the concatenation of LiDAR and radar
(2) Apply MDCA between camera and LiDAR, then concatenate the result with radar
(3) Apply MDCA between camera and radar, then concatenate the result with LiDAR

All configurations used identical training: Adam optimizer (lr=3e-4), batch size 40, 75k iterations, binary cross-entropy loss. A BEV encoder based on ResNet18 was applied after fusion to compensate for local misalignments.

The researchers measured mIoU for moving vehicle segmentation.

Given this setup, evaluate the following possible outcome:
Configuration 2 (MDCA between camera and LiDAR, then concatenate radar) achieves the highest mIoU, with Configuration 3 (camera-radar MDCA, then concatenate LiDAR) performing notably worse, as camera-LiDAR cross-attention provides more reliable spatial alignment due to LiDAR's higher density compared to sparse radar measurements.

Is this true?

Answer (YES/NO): NO